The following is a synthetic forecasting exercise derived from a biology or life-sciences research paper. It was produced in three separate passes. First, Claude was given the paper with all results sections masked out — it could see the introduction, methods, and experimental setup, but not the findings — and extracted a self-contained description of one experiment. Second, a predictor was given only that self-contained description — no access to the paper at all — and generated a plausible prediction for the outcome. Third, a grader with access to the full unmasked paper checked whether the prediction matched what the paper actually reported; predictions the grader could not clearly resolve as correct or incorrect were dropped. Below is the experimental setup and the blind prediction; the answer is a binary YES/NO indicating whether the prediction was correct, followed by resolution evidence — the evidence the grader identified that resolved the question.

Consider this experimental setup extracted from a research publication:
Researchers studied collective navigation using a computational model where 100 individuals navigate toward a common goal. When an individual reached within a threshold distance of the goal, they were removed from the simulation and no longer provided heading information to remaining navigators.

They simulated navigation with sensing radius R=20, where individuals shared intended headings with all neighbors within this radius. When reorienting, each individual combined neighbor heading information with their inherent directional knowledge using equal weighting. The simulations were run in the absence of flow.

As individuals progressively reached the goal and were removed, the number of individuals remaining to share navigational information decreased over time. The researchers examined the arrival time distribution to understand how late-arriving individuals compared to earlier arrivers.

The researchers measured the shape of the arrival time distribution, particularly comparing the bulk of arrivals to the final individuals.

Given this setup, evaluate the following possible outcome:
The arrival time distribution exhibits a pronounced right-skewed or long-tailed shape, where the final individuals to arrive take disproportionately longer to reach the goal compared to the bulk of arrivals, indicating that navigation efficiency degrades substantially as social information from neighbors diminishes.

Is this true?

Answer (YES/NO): YES